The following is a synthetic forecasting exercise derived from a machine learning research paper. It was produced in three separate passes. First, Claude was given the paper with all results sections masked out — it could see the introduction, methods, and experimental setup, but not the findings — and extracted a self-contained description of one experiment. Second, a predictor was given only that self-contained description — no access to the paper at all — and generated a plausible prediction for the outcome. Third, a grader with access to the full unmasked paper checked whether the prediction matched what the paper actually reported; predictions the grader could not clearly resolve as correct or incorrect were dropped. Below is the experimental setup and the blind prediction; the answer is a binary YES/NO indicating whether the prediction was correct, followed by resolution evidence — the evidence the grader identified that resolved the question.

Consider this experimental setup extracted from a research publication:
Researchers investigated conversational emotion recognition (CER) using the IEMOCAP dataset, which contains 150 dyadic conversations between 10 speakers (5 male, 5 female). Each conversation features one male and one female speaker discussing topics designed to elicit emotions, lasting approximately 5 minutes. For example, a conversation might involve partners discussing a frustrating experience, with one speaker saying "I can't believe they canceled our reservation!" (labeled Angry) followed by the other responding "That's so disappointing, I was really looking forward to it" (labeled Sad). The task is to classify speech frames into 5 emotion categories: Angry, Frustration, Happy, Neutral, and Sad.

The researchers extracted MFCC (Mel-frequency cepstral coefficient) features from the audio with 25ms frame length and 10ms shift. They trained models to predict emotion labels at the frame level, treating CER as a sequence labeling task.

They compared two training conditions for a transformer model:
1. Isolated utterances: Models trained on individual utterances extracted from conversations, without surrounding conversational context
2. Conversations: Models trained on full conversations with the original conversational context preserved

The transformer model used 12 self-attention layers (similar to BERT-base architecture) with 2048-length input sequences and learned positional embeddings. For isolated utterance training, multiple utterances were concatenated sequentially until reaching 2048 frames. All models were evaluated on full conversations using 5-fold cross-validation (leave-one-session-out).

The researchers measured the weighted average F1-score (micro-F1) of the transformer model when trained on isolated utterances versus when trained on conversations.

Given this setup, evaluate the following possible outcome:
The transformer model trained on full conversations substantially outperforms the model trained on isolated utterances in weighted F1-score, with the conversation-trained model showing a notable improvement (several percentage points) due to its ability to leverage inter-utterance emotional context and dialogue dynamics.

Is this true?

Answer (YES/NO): YES